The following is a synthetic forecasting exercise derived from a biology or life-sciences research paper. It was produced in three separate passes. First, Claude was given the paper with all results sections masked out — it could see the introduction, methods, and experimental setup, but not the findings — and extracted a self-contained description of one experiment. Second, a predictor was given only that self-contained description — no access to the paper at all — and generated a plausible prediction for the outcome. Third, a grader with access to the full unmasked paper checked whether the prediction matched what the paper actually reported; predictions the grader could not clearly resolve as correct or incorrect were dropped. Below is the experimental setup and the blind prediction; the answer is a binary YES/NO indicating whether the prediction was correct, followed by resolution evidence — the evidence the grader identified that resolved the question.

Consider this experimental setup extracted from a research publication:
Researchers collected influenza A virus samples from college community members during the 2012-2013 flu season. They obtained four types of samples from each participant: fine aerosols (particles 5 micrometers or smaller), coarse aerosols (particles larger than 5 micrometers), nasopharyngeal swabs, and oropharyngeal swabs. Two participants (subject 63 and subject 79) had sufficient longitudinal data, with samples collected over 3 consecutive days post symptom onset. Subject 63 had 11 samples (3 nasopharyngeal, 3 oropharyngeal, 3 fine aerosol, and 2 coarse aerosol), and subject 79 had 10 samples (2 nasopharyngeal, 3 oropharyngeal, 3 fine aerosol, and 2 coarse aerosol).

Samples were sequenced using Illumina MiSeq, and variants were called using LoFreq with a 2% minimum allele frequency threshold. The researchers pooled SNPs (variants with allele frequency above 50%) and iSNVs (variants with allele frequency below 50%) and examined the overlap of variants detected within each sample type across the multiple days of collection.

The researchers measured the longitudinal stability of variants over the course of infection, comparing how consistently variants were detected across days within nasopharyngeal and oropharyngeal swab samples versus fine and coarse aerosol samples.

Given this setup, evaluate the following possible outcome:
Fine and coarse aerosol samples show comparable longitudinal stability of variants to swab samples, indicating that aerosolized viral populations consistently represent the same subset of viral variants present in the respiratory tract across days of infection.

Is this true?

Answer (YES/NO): NO